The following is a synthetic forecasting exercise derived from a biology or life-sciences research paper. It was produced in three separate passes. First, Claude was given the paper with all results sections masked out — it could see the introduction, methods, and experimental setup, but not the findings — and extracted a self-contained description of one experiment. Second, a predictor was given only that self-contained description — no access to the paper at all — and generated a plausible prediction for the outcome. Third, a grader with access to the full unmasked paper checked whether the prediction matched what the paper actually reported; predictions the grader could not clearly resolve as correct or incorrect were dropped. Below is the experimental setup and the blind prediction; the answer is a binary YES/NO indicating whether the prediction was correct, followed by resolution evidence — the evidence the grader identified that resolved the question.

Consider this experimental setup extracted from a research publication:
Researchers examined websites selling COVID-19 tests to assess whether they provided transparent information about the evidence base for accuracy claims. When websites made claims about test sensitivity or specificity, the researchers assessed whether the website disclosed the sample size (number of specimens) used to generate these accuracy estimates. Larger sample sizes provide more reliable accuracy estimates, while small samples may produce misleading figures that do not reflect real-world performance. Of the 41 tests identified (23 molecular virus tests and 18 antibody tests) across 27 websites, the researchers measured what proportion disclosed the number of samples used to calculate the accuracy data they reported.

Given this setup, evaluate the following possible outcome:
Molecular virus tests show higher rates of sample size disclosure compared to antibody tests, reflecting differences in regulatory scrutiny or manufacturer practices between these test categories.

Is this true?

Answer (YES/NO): YES